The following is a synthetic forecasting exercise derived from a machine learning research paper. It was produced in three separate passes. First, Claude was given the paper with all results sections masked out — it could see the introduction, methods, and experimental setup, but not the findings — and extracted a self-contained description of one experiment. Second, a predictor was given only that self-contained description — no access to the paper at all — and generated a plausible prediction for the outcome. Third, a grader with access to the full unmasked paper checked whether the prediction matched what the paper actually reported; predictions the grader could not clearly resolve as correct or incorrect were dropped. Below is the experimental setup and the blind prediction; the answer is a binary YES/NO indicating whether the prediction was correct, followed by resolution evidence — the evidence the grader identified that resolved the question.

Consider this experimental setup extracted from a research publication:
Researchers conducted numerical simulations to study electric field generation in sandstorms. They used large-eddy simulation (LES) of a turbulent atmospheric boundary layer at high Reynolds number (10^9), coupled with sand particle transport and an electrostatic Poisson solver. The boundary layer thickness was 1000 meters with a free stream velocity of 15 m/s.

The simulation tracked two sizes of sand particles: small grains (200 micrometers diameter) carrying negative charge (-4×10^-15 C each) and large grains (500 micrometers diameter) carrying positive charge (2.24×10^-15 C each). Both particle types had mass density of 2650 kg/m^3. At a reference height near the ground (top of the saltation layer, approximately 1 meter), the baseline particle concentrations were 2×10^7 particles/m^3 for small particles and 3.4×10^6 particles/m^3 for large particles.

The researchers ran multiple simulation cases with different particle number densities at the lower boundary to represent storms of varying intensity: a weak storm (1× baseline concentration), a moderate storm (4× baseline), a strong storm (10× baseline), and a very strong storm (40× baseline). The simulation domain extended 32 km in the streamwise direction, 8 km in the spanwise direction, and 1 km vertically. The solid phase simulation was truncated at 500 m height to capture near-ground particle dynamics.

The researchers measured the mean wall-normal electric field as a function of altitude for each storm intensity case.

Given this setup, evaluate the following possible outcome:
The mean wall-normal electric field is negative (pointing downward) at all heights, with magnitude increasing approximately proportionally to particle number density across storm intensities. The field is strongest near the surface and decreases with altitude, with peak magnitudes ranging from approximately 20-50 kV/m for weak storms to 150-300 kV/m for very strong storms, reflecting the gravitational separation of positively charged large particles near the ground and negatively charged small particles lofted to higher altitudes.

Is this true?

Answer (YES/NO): NO